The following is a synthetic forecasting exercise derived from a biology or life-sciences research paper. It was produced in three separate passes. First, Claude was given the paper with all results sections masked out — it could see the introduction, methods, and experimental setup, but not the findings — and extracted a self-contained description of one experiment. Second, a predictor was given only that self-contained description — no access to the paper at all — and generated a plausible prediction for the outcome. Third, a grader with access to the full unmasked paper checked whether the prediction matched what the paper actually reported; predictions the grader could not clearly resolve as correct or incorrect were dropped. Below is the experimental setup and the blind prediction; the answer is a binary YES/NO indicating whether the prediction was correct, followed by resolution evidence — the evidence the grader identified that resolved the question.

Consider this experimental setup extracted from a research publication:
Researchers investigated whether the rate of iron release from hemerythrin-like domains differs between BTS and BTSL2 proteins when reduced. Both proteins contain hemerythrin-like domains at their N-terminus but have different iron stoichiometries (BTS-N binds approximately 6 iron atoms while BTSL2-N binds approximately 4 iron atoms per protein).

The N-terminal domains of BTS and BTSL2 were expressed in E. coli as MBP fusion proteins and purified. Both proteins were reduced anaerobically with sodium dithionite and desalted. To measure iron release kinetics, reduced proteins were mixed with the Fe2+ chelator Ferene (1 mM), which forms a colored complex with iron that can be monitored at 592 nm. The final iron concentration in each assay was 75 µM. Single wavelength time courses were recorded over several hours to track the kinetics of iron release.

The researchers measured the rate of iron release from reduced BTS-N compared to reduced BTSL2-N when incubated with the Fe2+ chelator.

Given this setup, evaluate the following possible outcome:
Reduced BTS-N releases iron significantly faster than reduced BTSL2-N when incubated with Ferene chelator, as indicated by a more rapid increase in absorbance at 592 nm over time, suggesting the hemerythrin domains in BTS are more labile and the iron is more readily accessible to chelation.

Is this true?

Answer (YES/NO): NO